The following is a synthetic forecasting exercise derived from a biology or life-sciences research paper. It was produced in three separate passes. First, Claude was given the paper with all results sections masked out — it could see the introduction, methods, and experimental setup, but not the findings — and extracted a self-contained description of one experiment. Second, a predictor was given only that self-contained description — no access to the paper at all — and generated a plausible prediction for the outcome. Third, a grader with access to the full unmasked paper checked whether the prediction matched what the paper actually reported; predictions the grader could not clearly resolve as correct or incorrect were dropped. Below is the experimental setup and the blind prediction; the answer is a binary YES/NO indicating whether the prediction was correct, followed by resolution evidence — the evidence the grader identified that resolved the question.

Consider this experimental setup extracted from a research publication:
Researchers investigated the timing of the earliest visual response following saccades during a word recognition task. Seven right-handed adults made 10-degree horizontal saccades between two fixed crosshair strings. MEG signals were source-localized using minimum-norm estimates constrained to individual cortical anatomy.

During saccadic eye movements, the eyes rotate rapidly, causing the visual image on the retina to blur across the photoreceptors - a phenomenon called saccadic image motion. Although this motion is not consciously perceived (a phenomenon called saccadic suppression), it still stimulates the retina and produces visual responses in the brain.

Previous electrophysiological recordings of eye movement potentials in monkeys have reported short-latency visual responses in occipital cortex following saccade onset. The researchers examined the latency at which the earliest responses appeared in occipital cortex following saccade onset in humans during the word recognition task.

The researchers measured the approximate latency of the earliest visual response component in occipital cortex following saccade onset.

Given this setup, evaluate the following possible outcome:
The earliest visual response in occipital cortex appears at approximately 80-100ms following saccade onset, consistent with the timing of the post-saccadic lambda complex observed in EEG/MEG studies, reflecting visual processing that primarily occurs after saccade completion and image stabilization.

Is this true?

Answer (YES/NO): NO